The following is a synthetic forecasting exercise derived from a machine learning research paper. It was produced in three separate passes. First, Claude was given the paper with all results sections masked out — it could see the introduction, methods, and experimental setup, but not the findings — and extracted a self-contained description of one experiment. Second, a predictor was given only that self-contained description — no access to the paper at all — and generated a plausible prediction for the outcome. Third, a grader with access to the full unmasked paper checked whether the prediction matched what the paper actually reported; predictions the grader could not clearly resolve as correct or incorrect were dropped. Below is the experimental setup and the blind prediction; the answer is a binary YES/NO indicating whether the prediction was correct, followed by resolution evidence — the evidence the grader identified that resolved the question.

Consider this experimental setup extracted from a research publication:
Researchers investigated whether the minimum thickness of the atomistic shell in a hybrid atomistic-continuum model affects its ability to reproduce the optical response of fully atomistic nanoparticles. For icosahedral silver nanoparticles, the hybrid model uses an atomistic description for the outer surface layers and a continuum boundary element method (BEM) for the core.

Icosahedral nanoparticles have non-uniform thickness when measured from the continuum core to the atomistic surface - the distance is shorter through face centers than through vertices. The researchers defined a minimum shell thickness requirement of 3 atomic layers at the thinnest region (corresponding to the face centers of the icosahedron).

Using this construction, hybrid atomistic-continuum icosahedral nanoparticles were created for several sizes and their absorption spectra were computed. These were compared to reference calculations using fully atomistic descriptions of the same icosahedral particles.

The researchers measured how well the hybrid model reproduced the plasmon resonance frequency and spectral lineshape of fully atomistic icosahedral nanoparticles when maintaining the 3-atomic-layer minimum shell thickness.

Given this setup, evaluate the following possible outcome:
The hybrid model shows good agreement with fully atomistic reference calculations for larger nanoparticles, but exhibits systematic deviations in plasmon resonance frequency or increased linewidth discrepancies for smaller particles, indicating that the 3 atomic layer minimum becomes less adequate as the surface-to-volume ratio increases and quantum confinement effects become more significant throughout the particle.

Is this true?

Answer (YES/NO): NO